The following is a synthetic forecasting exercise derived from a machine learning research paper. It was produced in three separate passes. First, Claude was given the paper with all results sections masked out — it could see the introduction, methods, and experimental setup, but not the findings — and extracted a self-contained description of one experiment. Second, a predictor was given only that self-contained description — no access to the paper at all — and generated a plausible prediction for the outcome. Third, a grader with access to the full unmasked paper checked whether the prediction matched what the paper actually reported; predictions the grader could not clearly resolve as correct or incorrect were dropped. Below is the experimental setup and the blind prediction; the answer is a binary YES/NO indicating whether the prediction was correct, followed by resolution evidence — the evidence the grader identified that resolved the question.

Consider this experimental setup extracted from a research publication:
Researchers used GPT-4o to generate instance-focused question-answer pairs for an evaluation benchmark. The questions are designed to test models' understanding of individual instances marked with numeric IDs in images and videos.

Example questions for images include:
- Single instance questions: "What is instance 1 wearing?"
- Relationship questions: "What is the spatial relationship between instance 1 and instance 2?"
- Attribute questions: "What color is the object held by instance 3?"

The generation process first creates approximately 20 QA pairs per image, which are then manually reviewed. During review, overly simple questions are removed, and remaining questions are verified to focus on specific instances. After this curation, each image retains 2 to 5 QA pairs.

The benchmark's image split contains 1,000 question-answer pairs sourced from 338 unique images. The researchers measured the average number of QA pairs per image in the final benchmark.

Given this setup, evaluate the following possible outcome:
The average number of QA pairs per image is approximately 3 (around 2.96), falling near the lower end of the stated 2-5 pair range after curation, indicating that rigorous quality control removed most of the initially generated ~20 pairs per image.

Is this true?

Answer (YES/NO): YES